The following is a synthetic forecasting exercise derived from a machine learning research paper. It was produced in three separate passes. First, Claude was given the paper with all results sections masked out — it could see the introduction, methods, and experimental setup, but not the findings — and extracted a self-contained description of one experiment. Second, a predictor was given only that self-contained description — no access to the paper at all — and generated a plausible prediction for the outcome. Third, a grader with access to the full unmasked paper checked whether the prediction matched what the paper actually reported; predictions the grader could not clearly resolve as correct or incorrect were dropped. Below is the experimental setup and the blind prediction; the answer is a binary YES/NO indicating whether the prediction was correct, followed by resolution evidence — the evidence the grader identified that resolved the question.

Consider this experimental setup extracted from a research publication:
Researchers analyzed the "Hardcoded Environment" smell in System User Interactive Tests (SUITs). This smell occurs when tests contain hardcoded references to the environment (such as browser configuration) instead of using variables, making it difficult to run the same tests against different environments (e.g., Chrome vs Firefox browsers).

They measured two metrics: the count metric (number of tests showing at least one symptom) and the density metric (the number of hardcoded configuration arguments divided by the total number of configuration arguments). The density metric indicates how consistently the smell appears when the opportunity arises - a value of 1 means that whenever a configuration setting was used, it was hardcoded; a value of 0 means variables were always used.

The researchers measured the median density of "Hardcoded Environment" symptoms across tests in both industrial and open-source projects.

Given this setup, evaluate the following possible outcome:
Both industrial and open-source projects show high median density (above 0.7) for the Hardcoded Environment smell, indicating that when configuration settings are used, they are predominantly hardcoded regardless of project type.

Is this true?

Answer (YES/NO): YES